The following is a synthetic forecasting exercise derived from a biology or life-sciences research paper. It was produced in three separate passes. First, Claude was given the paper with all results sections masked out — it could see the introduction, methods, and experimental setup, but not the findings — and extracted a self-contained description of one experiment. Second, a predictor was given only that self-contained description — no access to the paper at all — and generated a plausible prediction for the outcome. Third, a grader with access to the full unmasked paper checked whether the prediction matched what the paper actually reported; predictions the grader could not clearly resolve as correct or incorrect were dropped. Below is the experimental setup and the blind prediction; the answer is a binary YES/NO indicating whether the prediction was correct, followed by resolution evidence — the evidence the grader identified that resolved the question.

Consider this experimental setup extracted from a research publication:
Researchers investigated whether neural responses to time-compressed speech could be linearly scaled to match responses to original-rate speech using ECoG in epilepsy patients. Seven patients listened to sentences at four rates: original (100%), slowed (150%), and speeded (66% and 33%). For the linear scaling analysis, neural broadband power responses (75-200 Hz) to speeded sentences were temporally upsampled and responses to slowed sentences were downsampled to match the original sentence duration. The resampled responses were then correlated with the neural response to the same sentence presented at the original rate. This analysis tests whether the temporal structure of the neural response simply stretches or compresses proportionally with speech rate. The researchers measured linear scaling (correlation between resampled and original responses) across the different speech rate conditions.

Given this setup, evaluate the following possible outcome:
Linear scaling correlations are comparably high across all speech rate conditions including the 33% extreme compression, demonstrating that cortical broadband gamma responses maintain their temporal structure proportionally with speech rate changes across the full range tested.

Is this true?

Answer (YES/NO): NO